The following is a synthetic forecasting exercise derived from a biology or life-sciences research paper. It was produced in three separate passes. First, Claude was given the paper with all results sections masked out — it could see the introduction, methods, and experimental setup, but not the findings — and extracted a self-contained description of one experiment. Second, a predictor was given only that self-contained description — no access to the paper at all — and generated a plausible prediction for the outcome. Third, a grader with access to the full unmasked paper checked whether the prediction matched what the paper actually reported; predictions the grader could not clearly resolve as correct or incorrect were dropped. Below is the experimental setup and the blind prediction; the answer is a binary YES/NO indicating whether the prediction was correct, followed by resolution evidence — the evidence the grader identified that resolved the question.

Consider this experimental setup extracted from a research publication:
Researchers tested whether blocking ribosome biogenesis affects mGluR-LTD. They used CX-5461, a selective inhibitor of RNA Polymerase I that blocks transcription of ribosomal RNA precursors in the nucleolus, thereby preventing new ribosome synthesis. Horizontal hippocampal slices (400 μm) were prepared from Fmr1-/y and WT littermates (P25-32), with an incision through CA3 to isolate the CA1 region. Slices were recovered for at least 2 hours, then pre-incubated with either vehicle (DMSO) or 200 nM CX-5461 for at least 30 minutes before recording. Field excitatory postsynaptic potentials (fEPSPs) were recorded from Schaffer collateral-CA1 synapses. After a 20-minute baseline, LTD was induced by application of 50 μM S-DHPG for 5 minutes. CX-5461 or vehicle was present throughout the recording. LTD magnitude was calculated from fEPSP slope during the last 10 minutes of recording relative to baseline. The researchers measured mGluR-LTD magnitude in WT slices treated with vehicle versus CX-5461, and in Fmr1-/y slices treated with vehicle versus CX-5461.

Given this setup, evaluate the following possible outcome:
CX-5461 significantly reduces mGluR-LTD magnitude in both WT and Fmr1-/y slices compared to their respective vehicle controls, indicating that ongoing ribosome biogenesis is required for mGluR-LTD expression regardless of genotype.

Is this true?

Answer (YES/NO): NO